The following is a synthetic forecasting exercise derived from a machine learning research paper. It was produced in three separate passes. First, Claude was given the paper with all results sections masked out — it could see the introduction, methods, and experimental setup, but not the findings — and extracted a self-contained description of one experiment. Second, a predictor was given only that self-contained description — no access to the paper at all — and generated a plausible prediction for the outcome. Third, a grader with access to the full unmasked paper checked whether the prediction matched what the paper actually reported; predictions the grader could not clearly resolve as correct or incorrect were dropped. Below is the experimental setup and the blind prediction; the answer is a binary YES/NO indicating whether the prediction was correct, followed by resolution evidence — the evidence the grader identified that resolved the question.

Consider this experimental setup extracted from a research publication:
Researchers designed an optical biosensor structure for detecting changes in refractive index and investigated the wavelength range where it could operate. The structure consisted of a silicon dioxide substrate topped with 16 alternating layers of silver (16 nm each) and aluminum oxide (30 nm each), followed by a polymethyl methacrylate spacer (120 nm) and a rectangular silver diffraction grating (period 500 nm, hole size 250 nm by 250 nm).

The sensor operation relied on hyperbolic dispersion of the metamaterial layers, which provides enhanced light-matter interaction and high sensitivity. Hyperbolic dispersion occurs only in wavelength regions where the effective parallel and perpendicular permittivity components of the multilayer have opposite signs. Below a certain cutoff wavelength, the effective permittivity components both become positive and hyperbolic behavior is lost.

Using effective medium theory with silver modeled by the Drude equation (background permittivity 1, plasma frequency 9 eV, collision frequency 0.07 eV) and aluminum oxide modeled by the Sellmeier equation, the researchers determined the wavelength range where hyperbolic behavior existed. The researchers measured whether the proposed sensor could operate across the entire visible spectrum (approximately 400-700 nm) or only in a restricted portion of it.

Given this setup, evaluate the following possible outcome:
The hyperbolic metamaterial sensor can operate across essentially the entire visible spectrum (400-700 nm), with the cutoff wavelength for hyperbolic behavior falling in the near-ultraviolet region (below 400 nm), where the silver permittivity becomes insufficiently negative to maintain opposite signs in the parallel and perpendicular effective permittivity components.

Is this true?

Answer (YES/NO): NO